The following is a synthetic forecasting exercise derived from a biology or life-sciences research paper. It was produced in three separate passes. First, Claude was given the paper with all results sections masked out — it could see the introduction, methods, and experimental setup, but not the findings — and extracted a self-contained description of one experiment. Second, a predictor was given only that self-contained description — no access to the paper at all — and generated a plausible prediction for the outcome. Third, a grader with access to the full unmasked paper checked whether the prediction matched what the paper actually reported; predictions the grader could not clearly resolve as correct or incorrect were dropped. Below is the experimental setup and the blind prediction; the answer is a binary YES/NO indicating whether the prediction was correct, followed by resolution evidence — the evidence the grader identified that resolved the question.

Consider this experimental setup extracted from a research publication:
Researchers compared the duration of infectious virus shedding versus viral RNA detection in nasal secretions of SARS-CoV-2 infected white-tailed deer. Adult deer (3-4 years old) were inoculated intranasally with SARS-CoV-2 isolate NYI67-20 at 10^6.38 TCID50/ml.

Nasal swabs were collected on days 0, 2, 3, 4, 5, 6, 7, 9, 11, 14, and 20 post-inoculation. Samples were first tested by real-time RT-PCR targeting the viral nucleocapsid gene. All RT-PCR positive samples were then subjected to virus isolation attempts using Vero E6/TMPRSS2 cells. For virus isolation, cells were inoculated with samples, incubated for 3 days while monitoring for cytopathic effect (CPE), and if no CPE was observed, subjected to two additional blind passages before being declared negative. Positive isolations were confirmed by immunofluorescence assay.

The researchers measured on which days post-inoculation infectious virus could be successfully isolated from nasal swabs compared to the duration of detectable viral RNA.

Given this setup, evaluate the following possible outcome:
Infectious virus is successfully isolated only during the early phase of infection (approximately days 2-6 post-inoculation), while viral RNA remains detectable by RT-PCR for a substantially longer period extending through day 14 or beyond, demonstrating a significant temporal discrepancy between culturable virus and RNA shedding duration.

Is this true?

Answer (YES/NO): YES